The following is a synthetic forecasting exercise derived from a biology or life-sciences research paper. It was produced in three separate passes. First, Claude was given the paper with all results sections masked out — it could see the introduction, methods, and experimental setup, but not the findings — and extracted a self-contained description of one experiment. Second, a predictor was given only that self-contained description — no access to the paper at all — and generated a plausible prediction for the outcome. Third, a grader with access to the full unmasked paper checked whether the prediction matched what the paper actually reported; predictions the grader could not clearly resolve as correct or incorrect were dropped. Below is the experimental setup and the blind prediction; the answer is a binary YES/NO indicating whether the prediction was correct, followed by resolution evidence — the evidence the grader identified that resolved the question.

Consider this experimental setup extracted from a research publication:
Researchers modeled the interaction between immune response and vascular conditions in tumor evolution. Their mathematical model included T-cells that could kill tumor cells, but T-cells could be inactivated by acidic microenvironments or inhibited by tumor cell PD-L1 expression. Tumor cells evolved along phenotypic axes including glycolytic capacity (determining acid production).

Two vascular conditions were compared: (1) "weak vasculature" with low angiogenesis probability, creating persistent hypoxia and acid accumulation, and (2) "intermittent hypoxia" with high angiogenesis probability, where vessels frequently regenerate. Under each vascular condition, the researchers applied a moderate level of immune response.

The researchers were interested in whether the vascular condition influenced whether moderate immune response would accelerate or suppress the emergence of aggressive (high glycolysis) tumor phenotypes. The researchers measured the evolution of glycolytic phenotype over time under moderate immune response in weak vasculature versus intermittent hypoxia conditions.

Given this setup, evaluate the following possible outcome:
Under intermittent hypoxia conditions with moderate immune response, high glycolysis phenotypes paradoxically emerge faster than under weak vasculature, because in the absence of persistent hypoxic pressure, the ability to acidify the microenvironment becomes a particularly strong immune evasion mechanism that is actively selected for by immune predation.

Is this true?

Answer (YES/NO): NO